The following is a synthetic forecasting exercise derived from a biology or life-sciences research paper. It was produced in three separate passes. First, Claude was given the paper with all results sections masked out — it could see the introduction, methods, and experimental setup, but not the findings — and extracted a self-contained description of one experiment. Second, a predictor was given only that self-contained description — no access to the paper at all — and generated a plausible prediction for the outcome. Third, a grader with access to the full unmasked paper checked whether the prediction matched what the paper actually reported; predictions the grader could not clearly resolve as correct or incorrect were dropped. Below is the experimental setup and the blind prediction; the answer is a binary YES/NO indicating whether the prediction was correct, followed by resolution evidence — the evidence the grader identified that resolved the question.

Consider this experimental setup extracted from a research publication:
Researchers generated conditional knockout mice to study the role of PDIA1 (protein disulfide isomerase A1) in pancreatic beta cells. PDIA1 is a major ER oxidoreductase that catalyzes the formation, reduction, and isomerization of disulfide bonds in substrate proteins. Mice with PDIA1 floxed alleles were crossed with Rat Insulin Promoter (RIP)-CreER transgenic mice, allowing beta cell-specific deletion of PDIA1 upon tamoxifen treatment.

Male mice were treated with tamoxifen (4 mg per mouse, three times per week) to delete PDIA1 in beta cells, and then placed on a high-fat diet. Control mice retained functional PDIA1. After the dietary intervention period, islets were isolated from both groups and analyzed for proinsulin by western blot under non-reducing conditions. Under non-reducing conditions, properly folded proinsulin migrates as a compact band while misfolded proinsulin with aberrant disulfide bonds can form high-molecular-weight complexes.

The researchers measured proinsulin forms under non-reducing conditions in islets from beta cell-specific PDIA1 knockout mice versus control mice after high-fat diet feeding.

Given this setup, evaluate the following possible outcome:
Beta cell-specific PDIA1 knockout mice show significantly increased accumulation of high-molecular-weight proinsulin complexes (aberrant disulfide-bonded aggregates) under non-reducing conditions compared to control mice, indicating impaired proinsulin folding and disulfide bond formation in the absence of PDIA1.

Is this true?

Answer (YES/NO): YES